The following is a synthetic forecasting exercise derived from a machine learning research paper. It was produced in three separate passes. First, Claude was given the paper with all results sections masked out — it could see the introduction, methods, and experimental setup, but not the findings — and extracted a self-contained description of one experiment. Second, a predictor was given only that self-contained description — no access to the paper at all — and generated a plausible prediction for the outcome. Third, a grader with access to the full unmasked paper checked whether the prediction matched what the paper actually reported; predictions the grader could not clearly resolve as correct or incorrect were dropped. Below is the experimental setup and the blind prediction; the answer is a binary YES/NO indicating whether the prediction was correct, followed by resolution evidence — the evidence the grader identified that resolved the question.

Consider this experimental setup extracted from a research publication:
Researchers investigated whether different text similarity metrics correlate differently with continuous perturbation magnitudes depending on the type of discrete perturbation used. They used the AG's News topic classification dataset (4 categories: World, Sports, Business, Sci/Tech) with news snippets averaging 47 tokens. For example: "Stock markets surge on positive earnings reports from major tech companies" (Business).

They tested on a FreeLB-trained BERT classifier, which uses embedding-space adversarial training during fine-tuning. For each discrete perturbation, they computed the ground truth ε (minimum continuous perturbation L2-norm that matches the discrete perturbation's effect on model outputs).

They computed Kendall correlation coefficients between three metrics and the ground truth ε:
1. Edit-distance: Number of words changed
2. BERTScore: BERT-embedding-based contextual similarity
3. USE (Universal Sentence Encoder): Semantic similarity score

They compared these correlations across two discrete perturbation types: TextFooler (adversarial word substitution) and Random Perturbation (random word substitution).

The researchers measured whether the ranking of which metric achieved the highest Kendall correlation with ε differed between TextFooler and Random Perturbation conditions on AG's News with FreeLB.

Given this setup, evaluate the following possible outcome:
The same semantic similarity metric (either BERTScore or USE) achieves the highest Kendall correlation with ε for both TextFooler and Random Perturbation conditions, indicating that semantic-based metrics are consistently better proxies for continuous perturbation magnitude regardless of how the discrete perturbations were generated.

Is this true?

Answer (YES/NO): NO